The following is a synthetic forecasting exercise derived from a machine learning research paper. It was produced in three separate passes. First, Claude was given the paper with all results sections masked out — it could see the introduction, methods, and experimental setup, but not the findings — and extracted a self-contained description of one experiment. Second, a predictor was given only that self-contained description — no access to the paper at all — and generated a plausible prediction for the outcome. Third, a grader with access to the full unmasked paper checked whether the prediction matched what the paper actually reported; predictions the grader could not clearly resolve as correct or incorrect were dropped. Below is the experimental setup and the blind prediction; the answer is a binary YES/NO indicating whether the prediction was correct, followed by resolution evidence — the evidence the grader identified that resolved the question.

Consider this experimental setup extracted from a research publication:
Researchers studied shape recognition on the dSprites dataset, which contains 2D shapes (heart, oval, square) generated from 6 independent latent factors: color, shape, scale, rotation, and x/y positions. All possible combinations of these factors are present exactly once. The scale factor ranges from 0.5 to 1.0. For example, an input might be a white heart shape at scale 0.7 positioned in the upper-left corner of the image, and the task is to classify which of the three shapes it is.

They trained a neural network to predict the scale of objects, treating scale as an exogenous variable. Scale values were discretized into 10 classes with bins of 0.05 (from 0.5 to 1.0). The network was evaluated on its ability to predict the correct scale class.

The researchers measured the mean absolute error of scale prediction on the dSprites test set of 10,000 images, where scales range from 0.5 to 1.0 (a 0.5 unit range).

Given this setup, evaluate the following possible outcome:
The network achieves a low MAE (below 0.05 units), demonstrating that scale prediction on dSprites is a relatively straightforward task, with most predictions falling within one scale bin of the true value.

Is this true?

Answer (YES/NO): YES